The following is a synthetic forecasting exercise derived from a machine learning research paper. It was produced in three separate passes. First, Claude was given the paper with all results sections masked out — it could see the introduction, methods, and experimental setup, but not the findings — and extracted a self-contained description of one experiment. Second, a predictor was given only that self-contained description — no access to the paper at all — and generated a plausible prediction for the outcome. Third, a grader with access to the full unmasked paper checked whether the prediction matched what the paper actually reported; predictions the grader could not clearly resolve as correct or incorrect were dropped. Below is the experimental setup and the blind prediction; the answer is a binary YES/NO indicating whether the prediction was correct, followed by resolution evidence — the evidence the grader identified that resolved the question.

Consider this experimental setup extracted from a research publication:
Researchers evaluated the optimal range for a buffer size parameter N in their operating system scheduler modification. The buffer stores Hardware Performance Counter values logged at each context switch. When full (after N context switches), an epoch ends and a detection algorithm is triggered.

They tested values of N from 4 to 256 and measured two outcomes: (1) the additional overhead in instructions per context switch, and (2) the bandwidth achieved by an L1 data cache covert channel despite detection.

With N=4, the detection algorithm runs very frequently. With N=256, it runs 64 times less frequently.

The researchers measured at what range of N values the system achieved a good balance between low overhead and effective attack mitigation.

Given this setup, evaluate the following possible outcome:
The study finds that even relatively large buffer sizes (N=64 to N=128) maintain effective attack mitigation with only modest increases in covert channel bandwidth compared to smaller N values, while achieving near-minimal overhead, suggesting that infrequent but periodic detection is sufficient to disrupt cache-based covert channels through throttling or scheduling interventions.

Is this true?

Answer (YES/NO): NO